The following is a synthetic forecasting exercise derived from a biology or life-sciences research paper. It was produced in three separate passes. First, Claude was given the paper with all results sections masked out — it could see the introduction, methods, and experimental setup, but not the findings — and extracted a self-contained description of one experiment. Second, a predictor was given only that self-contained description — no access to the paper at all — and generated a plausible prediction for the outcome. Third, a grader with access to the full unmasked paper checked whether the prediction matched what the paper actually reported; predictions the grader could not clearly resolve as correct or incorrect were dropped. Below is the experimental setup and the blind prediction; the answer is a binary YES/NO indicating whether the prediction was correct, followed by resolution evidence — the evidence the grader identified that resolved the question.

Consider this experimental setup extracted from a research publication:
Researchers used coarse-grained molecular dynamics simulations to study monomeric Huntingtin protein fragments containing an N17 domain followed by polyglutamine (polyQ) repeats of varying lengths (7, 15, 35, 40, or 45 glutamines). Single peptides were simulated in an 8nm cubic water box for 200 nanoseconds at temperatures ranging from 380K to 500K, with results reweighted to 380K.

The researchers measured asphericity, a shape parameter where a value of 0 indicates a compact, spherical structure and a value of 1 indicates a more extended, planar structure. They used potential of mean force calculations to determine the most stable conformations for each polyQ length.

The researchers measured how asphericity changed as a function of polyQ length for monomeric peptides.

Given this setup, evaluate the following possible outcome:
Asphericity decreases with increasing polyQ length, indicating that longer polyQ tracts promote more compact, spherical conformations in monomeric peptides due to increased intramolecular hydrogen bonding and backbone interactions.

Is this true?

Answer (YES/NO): YES